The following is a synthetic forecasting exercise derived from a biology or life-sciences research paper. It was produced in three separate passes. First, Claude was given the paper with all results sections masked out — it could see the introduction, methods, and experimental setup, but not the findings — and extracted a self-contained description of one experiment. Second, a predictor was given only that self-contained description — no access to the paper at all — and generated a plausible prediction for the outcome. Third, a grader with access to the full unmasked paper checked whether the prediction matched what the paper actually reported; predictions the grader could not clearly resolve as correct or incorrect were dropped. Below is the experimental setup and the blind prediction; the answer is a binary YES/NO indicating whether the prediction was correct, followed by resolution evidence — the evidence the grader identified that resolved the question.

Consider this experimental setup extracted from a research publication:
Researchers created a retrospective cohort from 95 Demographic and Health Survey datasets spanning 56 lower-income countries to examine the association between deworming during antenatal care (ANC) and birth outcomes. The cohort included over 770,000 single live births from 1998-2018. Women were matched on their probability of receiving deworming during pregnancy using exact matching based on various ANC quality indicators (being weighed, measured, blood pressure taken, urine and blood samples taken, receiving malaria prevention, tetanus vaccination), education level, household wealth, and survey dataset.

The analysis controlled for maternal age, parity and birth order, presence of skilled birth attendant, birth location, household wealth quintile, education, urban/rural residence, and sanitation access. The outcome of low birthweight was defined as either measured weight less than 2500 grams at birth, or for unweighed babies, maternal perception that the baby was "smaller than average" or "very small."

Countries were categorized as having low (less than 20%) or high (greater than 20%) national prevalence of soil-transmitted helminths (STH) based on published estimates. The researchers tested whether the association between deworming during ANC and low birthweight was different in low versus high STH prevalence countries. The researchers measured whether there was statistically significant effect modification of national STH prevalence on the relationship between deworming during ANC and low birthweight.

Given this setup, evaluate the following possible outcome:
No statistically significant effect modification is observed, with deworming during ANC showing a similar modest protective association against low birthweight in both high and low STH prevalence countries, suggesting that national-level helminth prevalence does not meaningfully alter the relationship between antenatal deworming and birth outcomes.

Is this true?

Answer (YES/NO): NO